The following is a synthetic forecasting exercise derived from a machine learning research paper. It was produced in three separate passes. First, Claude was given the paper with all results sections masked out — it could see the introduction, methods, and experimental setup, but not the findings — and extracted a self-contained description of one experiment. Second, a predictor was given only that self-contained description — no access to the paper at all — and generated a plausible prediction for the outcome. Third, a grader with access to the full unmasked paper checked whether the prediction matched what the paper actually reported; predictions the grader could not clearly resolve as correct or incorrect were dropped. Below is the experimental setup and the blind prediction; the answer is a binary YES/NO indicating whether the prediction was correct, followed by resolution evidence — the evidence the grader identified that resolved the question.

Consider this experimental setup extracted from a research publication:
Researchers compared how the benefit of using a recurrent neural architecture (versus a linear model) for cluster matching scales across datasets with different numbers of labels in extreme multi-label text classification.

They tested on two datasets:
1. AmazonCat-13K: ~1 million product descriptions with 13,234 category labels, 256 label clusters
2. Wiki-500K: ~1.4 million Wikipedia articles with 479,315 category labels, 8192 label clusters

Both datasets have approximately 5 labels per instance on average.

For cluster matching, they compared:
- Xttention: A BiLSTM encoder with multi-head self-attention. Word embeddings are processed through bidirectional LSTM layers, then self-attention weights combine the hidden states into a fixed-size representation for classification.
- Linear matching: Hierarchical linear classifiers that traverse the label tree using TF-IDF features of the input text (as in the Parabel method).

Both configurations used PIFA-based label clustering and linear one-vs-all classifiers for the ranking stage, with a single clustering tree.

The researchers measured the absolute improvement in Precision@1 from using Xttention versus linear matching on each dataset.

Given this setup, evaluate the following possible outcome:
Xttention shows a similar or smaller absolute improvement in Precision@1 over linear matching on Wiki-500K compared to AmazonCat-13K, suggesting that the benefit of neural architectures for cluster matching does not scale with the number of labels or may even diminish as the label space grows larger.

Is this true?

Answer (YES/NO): NO